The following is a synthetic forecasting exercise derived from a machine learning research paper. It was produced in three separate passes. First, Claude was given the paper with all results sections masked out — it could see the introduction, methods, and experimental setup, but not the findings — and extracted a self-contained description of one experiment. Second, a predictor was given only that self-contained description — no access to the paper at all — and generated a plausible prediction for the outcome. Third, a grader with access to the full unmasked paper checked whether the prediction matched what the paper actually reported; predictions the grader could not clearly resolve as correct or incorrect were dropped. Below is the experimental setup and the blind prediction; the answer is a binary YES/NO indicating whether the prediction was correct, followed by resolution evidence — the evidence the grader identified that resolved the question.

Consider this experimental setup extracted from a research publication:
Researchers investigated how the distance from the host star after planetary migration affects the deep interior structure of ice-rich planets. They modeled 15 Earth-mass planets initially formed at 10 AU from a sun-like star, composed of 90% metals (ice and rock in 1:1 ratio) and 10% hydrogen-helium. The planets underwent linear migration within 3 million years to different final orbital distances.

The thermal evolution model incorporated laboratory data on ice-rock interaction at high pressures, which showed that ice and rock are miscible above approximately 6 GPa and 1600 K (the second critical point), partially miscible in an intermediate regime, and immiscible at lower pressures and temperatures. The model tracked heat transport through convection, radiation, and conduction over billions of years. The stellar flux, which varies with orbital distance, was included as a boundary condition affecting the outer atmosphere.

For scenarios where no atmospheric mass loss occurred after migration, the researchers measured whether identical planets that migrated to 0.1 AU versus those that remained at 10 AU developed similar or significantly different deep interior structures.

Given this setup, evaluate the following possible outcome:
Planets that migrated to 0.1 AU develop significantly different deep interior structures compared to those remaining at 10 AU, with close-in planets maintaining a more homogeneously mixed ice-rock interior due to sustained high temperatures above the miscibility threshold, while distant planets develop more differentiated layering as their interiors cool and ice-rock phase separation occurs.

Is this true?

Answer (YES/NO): NO